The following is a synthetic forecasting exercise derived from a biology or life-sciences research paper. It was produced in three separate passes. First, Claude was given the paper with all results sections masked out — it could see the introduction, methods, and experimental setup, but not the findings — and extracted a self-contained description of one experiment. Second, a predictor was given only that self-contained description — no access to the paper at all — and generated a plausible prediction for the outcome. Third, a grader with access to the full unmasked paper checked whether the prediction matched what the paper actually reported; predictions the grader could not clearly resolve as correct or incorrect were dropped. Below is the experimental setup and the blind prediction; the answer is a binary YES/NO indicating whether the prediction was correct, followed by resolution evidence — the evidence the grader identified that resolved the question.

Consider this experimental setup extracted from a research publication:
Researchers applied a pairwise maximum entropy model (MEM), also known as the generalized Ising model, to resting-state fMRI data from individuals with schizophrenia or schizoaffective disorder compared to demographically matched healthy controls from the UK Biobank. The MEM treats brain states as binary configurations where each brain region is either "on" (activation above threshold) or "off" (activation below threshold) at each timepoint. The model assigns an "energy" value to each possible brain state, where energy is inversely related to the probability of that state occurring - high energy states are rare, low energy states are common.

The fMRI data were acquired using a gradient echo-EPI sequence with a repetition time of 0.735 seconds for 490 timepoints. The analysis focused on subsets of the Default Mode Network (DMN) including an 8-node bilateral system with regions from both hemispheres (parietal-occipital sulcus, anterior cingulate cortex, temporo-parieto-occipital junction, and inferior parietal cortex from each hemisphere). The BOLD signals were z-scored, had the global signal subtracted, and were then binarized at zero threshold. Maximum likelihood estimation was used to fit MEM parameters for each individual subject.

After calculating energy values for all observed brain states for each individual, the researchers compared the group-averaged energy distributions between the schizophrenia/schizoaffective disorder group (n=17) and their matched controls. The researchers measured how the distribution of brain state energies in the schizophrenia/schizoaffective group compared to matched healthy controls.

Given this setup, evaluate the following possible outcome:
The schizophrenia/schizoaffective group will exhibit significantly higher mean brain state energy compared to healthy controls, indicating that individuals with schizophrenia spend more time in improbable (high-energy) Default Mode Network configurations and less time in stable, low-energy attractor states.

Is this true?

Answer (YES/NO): YES